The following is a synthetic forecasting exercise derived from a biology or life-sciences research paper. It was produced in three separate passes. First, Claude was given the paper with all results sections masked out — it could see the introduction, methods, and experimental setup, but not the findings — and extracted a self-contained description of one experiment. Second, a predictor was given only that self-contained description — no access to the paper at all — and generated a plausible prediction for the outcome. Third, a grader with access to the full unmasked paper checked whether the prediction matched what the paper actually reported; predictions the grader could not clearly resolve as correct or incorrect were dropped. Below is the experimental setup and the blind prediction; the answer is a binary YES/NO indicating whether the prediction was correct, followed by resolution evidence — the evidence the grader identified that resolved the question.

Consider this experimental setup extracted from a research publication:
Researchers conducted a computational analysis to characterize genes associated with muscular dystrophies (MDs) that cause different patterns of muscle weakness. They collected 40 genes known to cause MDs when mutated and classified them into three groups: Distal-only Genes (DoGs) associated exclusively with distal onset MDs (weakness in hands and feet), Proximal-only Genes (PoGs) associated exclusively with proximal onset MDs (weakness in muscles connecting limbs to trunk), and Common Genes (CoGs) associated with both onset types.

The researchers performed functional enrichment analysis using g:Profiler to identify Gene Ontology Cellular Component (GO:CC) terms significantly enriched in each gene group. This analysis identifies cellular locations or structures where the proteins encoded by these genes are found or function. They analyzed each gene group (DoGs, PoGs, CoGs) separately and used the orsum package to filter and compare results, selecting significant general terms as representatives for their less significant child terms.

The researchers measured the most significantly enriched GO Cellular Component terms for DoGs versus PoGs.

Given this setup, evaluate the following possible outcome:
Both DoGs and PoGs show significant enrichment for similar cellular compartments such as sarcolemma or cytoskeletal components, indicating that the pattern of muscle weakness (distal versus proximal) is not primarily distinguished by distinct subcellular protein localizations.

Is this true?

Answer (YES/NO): NO